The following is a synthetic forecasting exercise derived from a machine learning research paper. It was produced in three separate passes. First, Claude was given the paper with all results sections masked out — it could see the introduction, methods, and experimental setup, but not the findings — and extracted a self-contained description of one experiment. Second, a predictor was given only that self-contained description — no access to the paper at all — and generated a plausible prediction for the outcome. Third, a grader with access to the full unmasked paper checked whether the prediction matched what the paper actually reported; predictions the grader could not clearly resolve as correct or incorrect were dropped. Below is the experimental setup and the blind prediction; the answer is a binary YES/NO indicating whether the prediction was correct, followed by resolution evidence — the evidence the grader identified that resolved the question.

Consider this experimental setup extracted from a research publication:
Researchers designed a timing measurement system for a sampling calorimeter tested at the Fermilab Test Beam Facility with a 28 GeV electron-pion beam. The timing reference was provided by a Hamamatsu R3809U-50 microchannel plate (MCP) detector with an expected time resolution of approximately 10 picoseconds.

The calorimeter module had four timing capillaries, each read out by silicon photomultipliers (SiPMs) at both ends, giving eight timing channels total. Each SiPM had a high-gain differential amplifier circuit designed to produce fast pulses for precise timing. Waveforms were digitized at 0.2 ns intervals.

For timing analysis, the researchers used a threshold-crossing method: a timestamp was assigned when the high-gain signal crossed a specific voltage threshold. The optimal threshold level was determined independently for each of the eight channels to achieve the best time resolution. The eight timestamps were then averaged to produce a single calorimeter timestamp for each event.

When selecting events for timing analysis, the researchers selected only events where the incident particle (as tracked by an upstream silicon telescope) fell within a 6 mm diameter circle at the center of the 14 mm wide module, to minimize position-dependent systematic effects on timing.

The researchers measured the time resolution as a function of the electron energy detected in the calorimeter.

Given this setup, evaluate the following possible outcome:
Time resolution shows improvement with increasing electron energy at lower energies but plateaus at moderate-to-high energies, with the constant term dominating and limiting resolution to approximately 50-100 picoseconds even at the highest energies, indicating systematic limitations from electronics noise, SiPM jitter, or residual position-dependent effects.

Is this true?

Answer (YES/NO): NO